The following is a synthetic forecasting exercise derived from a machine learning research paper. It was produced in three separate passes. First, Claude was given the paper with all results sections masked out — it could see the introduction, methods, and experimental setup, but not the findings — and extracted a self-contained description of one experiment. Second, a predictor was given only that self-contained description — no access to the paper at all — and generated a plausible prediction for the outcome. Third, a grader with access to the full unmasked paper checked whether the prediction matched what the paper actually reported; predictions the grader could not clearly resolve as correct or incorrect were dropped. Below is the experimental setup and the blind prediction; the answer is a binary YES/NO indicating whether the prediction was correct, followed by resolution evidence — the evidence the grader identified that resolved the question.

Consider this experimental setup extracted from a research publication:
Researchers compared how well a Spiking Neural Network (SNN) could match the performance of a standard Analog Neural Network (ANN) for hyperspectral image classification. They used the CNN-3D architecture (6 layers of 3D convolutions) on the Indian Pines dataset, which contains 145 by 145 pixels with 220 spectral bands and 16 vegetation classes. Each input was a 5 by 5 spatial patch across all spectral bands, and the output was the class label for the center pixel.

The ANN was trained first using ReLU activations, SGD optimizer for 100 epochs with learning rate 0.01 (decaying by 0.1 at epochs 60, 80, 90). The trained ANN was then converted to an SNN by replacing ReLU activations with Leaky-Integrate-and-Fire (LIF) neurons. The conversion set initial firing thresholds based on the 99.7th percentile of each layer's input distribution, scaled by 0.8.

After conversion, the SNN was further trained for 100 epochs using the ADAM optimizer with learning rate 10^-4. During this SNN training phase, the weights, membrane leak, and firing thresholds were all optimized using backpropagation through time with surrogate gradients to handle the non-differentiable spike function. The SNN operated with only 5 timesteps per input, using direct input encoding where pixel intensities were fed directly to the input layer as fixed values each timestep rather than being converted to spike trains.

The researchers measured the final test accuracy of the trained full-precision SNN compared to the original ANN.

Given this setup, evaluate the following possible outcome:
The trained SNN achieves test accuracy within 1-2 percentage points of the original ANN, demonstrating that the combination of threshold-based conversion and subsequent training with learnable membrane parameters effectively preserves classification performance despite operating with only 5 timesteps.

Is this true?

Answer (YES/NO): YES